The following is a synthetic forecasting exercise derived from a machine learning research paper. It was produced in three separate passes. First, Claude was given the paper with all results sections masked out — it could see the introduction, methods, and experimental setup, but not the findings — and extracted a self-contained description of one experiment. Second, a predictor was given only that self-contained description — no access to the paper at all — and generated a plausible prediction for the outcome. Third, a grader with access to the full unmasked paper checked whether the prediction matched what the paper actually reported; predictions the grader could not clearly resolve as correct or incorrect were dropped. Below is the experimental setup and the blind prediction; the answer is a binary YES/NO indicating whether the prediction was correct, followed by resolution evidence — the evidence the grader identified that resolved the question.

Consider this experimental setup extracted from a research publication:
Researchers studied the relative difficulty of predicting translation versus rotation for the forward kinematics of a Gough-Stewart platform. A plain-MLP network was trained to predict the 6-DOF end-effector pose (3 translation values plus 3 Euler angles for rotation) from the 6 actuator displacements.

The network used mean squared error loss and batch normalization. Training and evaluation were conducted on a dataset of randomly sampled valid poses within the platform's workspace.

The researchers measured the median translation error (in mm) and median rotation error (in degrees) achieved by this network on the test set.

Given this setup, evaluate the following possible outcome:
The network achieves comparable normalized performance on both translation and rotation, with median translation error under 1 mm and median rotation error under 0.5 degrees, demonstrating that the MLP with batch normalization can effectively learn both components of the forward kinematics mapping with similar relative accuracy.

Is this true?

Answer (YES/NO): NO